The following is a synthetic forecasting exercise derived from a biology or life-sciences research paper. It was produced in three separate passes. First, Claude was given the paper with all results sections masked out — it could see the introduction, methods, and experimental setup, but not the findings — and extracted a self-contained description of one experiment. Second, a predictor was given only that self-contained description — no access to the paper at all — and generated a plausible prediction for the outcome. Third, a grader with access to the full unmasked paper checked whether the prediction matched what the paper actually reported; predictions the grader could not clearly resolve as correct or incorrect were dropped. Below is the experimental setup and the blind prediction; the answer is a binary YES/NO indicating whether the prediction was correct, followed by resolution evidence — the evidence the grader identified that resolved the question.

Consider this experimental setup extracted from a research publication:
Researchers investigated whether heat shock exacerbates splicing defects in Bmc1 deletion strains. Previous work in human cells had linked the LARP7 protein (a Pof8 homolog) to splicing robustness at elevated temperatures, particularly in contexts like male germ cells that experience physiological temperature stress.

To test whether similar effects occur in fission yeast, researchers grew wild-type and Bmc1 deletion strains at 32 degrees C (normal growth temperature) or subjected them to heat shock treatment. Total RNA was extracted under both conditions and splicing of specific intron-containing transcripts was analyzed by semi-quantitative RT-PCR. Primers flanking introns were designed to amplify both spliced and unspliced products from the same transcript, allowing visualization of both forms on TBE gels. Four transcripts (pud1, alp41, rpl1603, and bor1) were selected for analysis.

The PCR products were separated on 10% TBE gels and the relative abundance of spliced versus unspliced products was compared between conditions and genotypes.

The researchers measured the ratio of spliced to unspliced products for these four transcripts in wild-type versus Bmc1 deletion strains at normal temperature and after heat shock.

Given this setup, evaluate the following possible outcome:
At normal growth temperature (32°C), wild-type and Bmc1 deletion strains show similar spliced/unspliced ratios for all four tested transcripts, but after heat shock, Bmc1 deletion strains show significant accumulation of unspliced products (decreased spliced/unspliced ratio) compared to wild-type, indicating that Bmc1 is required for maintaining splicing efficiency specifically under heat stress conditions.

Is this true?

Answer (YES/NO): NO